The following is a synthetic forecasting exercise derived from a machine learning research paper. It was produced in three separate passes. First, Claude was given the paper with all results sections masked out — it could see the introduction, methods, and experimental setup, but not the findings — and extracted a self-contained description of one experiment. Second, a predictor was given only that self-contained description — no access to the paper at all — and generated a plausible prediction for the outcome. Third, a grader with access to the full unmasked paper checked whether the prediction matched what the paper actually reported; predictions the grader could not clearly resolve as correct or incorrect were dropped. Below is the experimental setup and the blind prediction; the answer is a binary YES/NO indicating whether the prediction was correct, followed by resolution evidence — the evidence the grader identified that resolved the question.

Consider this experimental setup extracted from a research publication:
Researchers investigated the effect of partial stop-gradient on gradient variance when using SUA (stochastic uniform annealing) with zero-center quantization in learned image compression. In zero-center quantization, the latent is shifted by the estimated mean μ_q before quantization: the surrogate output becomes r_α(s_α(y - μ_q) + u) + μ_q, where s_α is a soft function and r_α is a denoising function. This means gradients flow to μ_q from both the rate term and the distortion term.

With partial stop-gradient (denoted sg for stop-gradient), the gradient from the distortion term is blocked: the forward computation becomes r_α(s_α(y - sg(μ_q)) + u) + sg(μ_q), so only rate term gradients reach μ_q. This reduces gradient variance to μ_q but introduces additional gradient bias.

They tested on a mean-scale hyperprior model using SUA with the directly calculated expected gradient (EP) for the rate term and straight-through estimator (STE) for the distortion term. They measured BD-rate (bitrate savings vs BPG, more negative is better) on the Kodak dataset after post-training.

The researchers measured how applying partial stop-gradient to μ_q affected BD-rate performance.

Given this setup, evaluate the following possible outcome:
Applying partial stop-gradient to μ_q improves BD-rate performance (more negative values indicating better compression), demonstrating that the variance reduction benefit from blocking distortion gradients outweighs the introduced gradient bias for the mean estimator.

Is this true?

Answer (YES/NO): YES